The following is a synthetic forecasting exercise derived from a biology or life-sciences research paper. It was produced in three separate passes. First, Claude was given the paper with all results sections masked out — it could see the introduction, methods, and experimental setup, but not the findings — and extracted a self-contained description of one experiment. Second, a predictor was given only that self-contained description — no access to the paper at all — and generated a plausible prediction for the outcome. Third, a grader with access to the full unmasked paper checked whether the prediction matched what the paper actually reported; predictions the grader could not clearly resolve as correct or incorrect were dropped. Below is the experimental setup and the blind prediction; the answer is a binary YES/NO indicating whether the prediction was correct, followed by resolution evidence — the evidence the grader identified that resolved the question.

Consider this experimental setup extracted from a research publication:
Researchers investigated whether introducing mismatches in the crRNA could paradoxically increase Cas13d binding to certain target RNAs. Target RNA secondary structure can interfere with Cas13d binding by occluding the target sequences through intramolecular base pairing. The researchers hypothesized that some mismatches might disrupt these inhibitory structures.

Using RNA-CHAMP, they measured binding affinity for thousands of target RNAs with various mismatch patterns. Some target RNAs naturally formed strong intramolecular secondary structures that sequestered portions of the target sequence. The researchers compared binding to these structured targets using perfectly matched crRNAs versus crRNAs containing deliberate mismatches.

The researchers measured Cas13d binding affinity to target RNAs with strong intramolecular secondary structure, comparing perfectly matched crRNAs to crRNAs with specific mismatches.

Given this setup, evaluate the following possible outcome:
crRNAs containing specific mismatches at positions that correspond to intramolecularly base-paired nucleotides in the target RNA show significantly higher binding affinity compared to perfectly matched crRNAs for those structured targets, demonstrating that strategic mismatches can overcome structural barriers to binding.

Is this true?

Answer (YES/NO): YES